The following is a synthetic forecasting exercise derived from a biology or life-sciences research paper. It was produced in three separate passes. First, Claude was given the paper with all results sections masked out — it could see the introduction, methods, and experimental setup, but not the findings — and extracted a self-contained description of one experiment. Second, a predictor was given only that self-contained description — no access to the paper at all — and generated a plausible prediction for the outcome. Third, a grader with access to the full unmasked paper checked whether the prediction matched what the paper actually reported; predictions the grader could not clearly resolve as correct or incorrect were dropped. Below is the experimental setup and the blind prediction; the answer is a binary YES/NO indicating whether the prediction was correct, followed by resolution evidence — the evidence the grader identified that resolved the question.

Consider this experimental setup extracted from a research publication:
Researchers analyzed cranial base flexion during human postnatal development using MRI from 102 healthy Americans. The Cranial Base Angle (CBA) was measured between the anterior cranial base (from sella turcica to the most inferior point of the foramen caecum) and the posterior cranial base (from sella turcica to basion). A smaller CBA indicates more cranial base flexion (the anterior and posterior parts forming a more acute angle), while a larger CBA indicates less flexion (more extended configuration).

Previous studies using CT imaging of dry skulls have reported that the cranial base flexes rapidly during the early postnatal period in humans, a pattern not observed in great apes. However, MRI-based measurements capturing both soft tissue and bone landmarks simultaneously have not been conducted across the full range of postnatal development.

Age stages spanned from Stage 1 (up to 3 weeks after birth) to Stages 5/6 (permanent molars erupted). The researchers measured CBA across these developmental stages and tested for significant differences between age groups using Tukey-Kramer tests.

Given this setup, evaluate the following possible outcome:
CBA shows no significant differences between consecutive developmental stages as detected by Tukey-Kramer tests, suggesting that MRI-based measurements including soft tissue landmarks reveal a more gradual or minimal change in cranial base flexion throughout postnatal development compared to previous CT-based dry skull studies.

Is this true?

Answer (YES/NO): YES